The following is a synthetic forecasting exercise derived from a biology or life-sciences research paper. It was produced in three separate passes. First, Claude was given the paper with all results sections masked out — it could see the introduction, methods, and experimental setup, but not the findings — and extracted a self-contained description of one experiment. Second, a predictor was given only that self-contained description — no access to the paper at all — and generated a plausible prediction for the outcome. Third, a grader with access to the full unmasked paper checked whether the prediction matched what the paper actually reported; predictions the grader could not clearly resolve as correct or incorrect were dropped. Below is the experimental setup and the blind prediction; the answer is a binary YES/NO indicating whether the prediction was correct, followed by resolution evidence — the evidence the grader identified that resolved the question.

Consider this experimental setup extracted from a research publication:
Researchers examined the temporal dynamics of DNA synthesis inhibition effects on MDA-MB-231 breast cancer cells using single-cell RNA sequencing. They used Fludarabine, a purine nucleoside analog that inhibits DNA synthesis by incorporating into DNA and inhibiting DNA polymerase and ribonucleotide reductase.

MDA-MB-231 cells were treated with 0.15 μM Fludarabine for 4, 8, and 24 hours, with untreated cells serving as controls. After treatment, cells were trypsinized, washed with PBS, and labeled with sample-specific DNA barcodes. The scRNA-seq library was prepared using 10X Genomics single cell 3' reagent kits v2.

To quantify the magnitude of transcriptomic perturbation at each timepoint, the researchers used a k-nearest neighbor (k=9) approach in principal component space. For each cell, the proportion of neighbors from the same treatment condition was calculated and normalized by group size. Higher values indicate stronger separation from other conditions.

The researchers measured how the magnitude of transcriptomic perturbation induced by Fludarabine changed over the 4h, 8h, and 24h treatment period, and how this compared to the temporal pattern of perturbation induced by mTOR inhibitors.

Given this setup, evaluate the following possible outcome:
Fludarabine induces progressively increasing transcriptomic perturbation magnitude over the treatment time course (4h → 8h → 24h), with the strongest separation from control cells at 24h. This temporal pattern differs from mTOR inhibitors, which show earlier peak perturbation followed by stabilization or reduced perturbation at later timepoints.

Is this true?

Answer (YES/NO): NO